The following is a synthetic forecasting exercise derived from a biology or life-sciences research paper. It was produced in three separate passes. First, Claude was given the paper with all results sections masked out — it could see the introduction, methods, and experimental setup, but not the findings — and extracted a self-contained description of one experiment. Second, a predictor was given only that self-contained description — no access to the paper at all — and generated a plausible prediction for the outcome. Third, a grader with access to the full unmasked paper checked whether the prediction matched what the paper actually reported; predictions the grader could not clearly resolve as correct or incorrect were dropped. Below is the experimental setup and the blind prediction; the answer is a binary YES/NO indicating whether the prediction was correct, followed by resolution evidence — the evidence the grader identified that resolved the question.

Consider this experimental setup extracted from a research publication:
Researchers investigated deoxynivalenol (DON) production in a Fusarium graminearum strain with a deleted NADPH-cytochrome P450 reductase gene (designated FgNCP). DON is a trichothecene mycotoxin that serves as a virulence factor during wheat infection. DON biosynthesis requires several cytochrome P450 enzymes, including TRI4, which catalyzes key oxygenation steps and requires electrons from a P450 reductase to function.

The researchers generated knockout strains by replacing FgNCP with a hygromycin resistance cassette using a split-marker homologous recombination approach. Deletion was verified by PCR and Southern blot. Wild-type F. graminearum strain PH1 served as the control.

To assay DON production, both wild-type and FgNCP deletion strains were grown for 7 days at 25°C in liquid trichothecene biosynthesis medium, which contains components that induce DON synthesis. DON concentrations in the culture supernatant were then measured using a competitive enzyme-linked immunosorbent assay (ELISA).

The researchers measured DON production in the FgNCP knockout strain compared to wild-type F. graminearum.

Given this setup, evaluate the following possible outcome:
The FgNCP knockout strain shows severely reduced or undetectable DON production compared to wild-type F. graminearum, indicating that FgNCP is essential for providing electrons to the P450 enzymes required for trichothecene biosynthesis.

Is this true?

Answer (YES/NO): YES